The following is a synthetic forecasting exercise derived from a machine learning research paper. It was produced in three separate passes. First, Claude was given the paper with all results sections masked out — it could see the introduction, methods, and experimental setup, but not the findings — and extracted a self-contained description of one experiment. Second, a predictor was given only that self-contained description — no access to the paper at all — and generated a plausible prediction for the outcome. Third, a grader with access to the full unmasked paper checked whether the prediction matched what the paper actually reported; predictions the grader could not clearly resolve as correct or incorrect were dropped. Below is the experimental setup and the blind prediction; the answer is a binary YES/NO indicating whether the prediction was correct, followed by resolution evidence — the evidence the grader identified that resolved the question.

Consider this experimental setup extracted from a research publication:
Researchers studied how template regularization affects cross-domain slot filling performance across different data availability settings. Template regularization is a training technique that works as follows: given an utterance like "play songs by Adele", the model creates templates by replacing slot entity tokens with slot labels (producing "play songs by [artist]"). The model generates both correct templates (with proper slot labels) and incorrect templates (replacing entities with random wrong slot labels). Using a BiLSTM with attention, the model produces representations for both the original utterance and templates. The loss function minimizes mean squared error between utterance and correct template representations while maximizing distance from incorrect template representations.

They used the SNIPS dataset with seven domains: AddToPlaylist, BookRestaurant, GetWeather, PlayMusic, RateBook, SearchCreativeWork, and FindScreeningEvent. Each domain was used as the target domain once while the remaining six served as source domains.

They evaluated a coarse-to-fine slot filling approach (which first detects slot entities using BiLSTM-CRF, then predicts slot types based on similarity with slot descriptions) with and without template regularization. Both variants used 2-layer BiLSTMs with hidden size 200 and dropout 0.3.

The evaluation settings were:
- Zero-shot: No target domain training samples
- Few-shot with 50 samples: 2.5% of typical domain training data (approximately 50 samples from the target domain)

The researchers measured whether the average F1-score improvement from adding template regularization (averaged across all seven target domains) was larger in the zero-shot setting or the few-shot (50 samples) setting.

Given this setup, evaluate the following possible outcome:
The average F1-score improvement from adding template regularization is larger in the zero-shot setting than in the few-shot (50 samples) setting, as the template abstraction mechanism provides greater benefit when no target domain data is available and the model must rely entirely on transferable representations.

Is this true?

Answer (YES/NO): YES